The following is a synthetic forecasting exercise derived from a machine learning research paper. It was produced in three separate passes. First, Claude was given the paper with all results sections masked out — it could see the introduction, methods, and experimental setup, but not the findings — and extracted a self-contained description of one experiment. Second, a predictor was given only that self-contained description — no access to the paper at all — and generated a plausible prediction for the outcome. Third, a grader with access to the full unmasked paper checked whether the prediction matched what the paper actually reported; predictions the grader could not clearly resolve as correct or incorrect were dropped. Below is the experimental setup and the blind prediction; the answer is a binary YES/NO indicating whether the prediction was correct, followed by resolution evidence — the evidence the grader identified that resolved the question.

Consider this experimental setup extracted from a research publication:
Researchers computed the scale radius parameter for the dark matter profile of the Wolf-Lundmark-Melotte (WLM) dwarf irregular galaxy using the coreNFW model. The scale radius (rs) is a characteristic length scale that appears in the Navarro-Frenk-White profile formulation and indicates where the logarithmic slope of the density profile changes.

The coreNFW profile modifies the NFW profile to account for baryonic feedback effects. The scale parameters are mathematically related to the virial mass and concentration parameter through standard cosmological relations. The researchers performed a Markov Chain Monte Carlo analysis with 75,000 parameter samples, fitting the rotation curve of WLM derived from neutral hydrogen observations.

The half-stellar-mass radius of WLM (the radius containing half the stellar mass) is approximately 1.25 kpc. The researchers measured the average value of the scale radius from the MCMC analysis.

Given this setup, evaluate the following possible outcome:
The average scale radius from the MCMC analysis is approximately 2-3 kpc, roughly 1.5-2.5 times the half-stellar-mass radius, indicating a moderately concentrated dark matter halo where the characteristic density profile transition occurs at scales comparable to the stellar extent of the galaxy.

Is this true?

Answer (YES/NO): NO